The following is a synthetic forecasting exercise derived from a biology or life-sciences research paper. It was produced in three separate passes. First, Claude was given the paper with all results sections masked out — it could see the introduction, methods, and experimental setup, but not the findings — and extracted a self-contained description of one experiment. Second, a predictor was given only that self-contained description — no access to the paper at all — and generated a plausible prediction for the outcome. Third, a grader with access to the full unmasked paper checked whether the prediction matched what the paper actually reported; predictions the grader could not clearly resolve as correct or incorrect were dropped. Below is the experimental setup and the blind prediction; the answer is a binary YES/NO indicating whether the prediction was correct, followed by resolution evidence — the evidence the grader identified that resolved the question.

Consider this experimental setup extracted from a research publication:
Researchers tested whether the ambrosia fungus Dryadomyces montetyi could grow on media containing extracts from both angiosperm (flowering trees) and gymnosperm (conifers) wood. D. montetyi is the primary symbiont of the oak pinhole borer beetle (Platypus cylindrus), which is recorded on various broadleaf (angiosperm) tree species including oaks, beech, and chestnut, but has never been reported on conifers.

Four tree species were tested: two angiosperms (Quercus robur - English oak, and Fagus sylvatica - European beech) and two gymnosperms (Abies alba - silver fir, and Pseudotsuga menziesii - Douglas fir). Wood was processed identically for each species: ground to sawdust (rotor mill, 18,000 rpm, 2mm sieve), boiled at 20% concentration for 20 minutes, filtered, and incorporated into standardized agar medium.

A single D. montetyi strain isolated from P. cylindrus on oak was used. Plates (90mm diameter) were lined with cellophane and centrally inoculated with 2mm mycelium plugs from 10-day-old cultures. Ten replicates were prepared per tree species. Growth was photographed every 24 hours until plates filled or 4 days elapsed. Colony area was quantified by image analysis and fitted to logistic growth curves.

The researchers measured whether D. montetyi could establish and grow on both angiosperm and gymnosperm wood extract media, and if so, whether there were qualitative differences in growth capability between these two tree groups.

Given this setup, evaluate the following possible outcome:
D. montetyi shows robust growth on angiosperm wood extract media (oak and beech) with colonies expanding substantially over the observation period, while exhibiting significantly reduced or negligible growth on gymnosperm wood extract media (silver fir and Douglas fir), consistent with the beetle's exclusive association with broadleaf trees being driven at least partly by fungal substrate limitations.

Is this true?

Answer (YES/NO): YES